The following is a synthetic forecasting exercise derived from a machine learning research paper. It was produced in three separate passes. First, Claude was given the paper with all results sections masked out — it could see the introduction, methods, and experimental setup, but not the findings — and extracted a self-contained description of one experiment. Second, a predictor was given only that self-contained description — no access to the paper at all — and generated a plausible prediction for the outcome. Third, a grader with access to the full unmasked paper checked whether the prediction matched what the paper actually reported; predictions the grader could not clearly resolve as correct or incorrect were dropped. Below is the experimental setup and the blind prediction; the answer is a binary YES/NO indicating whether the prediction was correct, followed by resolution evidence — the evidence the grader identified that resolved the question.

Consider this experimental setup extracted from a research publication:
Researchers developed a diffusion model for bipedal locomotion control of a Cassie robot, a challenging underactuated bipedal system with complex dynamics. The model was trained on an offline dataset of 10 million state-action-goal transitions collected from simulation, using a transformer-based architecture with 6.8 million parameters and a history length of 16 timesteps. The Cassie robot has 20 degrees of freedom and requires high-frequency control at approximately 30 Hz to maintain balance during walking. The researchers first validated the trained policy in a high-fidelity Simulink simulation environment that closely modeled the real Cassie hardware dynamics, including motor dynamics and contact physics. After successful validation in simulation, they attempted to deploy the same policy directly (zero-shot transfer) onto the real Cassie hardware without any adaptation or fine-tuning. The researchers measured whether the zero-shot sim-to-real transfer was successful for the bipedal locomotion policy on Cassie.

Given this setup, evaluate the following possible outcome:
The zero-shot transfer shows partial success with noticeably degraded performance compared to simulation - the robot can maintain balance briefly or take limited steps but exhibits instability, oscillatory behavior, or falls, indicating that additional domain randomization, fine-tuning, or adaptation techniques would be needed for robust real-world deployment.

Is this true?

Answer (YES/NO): YES